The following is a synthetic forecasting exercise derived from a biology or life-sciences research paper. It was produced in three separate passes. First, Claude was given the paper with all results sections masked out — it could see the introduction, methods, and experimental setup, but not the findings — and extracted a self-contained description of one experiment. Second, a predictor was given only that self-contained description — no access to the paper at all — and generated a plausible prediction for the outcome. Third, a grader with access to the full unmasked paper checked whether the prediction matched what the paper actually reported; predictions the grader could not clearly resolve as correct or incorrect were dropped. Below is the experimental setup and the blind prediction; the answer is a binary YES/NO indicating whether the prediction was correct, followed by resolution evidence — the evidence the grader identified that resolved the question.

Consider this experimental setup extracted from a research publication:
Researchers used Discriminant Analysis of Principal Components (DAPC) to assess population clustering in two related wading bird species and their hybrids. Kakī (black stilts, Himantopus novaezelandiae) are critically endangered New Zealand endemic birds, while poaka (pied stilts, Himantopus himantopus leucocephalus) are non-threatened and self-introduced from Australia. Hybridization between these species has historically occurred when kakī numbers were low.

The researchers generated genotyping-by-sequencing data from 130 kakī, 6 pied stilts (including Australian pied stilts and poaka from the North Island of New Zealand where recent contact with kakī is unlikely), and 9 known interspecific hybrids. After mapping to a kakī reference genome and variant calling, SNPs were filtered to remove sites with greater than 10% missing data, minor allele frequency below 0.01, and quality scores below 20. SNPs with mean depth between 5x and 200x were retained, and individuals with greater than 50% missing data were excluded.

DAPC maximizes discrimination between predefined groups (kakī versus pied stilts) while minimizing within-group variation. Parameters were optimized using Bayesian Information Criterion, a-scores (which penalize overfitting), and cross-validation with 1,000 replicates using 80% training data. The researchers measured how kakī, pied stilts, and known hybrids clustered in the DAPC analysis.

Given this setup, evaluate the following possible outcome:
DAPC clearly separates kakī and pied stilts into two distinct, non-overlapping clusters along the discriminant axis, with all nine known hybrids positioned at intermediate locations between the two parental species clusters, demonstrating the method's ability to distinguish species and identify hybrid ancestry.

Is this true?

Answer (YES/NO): NO